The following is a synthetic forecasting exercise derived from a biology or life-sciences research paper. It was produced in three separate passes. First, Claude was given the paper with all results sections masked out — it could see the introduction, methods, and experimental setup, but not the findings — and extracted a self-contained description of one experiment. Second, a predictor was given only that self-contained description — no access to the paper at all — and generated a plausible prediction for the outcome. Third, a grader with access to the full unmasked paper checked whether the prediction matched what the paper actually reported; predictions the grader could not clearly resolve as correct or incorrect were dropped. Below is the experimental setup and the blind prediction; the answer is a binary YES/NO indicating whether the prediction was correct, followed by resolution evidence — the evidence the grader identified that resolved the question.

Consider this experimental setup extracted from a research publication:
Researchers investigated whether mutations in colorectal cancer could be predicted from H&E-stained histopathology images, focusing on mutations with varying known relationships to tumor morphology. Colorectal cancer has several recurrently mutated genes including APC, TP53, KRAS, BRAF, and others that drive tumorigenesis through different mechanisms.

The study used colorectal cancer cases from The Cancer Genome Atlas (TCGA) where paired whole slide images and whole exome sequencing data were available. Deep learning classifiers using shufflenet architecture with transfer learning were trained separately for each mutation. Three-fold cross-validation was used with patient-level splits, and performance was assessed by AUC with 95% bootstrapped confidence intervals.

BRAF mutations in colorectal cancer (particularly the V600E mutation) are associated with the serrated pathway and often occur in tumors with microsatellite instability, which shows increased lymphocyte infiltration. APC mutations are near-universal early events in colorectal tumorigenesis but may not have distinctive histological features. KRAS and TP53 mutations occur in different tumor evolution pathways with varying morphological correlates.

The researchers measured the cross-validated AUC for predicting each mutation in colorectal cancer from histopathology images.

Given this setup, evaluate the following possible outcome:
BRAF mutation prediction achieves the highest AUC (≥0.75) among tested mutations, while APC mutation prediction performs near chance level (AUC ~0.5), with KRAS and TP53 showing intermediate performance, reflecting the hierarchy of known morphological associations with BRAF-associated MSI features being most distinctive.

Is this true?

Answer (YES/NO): NO